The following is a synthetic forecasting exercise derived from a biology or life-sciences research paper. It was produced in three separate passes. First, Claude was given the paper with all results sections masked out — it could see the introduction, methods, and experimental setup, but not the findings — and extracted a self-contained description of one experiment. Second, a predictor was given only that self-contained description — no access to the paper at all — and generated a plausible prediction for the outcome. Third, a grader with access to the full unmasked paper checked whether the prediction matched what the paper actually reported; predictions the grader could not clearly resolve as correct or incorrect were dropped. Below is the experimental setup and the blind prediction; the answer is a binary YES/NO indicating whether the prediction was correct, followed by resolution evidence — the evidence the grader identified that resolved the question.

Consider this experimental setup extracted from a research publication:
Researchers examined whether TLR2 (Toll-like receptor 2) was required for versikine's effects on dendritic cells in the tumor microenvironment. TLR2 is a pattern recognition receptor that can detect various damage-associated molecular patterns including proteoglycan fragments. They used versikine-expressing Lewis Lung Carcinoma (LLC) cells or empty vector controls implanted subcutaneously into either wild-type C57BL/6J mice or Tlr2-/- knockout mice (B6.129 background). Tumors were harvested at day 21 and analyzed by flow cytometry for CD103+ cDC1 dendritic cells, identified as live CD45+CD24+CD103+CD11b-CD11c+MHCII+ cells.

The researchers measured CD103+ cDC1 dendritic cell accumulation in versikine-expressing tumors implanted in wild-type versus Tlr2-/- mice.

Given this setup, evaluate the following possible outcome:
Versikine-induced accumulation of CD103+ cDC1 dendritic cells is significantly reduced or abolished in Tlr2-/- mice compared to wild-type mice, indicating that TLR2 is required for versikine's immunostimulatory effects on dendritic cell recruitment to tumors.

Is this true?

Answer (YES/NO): NO